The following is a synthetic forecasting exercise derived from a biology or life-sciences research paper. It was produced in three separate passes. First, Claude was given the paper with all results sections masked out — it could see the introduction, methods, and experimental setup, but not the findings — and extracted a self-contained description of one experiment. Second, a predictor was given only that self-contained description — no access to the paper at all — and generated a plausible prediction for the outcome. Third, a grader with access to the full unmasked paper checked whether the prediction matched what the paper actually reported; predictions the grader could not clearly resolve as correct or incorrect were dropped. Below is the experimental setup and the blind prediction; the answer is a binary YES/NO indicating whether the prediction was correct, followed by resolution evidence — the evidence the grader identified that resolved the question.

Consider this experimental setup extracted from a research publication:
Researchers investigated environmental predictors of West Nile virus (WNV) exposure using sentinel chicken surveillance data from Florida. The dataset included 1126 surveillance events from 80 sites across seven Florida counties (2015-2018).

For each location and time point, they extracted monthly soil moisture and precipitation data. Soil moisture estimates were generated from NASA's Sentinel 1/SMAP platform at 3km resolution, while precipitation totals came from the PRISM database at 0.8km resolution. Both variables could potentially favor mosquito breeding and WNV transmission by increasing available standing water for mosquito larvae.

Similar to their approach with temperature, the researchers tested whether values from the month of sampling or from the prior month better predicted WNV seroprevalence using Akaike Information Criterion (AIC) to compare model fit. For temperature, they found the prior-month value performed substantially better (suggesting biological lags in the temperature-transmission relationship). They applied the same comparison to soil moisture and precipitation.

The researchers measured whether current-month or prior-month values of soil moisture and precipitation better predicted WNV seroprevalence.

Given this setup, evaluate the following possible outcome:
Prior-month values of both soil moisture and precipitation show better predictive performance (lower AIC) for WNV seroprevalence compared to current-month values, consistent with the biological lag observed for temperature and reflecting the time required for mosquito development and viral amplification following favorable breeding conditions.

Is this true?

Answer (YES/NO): NO